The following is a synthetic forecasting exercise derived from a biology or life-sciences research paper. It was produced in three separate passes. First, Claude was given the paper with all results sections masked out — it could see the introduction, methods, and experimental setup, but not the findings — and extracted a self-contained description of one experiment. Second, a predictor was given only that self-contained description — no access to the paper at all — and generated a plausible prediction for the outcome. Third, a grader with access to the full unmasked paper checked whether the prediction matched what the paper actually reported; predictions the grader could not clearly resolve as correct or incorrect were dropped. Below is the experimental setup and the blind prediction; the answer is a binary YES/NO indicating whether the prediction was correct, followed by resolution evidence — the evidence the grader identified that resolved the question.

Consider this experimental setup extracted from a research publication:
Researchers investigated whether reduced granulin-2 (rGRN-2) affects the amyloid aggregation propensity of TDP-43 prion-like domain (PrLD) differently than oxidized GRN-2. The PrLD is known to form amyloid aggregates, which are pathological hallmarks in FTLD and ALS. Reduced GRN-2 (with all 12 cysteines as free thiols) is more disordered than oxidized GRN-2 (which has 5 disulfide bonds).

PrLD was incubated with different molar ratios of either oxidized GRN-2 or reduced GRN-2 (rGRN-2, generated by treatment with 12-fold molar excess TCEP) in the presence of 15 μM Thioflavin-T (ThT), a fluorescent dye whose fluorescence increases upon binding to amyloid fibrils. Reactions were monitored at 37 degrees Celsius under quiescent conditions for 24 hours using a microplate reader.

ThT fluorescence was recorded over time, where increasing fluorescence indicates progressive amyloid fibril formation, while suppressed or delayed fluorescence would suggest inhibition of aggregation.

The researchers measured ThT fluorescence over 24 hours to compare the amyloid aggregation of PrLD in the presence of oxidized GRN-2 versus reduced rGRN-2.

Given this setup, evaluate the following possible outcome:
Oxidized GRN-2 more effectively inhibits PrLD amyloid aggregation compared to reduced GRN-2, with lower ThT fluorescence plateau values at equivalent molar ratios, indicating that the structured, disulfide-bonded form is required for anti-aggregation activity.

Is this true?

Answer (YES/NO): NO